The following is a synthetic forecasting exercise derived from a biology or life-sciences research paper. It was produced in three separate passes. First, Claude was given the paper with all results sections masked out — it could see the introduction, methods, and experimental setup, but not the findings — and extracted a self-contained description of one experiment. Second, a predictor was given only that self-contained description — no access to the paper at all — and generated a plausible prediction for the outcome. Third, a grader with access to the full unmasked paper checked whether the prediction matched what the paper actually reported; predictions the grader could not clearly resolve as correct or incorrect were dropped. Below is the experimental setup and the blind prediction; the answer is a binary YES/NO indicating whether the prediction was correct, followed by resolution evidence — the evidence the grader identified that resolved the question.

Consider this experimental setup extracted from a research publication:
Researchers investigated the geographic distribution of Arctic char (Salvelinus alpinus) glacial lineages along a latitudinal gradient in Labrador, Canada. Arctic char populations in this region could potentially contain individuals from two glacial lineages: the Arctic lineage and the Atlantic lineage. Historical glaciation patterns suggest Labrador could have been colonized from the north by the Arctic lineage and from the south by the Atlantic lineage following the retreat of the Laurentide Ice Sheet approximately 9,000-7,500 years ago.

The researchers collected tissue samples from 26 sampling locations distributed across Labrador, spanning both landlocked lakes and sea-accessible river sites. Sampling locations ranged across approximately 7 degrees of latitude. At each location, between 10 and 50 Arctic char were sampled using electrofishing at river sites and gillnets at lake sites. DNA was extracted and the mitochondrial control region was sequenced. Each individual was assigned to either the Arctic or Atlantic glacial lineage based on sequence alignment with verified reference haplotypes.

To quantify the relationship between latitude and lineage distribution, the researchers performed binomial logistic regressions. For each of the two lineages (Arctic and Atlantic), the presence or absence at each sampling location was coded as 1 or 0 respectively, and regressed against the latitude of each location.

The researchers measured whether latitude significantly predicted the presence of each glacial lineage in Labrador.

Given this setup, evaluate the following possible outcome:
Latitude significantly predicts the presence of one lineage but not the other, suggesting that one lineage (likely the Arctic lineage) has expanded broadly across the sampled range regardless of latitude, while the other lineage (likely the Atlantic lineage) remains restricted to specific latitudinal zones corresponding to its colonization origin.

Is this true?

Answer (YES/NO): NO